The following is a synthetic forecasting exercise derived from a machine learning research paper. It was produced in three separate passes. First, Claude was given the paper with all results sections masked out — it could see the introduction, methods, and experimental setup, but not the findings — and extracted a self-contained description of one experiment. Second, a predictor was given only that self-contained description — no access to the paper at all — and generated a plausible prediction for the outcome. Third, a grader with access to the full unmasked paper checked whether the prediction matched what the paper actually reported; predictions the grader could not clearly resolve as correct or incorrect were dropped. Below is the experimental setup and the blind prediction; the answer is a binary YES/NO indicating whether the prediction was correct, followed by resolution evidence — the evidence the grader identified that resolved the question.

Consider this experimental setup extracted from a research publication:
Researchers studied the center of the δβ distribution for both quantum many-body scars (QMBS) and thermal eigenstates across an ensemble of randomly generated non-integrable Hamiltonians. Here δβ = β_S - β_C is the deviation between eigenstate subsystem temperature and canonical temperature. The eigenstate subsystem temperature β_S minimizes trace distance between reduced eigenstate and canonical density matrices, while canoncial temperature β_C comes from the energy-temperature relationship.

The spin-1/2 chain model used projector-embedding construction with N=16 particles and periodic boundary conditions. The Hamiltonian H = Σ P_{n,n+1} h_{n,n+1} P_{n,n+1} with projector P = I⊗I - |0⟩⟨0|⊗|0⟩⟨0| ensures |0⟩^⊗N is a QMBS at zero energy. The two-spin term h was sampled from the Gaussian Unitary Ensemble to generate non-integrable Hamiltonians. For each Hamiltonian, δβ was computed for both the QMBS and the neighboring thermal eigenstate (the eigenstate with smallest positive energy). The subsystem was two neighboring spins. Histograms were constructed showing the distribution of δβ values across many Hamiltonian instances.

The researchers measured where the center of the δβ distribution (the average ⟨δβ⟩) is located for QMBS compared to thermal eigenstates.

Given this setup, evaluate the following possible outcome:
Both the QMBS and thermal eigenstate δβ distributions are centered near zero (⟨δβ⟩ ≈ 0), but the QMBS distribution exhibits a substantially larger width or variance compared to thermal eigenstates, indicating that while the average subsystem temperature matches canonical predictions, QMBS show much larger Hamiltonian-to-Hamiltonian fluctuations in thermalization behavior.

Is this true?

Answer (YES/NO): YES